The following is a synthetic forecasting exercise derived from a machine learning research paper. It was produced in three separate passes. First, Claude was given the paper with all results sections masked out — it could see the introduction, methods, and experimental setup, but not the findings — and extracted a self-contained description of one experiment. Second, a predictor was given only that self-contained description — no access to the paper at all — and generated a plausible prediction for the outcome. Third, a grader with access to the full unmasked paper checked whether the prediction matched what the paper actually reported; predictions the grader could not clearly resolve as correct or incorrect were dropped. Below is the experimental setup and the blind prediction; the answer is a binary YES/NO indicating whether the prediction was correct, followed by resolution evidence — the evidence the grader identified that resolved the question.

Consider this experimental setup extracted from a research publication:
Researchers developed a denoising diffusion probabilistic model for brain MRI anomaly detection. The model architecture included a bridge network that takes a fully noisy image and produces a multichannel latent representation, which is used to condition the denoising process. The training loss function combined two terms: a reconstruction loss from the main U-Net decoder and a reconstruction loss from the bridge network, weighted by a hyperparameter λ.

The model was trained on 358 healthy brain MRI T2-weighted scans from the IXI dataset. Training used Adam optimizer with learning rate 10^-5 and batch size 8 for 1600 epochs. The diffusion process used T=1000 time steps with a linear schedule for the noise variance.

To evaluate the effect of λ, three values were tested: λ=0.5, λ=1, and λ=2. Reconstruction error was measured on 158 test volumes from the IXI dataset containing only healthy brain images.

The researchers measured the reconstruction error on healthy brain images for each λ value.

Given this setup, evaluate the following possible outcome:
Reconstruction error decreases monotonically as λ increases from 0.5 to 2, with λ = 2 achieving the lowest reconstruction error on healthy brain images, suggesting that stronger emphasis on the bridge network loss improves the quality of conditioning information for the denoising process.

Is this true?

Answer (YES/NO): NO